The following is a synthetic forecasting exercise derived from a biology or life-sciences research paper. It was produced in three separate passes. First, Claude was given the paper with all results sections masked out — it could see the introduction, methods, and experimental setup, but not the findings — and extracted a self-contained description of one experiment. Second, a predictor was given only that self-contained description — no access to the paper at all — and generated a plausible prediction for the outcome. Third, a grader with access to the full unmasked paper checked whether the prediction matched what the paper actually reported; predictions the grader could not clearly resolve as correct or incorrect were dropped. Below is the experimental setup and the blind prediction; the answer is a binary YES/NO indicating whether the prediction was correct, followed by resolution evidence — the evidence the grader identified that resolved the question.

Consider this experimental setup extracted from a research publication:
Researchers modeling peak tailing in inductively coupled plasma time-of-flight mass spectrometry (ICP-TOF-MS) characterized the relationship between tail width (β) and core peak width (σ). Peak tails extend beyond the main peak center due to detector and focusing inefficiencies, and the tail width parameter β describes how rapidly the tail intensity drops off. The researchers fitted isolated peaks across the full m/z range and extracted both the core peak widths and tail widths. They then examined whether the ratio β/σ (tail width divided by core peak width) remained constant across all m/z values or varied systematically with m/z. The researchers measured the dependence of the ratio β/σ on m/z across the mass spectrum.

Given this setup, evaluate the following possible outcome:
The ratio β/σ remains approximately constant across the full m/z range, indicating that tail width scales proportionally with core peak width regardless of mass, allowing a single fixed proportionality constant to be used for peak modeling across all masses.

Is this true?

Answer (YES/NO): NO